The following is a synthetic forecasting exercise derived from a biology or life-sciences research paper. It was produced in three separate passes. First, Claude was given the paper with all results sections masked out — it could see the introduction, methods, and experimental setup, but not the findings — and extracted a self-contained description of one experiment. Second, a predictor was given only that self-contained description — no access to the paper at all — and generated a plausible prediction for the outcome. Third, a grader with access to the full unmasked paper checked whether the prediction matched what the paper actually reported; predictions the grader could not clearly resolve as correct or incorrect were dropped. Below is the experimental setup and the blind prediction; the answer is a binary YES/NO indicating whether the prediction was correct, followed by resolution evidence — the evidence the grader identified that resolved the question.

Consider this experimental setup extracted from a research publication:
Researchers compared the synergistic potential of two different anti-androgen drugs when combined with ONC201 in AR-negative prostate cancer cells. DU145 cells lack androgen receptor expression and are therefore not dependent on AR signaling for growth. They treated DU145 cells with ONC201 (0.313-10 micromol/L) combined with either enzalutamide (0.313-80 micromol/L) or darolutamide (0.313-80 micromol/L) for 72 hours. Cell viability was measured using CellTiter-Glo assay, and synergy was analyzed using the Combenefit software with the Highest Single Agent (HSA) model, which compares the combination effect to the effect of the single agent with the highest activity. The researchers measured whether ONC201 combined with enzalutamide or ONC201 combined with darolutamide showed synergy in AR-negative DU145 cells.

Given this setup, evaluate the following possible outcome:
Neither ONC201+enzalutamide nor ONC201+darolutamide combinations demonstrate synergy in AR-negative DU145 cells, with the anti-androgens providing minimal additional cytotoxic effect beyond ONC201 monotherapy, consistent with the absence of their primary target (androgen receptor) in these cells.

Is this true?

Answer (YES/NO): NO